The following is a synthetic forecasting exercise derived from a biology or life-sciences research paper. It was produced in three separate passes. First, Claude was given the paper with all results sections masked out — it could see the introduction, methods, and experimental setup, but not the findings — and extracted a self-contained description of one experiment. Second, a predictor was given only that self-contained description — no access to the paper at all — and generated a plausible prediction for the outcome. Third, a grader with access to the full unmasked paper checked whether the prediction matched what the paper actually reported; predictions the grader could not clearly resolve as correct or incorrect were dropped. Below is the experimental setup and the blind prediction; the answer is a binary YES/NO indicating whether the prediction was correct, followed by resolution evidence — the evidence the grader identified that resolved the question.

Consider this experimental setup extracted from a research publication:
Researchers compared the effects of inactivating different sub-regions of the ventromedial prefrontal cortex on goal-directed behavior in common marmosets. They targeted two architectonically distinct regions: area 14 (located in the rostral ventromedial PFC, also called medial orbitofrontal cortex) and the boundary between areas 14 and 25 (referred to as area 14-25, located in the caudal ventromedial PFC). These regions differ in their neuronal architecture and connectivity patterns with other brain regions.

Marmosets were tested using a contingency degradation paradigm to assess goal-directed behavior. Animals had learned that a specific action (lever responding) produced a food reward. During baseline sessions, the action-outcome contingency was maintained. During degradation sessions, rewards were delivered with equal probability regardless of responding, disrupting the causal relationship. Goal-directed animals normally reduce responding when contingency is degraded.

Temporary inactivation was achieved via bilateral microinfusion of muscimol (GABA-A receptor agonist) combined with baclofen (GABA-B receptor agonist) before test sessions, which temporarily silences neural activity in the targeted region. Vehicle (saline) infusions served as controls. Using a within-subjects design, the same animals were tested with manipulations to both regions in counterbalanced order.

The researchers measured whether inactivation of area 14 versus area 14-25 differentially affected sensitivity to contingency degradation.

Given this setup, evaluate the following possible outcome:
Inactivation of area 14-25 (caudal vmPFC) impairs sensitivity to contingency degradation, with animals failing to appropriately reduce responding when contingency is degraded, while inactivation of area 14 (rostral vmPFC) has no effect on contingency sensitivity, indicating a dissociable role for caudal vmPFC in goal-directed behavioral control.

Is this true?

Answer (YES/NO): NO